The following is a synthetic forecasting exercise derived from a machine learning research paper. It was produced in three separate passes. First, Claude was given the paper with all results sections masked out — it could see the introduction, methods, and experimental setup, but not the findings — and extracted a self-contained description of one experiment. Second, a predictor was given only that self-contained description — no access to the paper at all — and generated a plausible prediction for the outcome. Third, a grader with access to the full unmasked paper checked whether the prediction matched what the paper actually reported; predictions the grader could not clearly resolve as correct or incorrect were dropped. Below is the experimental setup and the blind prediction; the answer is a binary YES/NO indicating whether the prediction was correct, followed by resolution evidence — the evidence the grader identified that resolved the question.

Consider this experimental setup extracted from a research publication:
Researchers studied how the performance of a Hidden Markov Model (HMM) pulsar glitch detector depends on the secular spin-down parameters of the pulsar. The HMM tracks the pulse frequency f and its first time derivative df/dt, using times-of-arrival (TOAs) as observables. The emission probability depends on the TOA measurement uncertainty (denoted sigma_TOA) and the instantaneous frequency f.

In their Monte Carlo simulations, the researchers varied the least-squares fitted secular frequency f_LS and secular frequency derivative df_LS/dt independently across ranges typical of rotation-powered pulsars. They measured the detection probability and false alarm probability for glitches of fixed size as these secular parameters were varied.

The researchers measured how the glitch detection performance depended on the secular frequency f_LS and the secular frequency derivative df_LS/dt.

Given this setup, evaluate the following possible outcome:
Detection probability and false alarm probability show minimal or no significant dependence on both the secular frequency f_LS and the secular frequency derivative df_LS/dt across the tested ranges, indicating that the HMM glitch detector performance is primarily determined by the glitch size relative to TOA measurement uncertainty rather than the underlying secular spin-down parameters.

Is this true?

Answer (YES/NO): NO